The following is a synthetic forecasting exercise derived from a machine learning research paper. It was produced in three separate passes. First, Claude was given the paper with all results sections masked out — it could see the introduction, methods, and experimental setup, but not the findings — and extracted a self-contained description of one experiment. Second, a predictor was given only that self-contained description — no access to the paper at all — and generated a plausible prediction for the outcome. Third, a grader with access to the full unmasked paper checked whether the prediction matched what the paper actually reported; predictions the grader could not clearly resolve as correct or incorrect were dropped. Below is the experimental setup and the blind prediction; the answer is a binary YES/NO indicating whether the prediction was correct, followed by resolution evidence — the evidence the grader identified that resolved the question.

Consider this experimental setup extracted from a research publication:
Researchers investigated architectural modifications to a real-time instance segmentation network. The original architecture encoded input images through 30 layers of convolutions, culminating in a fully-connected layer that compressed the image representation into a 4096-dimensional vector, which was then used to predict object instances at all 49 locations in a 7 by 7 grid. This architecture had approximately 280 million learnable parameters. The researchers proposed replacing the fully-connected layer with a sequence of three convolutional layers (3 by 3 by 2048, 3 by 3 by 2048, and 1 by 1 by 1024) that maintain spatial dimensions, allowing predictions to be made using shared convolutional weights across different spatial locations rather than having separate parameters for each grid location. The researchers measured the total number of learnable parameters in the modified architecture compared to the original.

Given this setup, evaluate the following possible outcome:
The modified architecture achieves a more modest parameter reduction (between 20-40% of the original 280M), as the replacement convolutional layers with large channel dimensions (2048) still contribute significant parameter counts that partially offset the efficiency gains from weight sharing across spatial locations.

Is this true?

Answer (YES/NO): NO